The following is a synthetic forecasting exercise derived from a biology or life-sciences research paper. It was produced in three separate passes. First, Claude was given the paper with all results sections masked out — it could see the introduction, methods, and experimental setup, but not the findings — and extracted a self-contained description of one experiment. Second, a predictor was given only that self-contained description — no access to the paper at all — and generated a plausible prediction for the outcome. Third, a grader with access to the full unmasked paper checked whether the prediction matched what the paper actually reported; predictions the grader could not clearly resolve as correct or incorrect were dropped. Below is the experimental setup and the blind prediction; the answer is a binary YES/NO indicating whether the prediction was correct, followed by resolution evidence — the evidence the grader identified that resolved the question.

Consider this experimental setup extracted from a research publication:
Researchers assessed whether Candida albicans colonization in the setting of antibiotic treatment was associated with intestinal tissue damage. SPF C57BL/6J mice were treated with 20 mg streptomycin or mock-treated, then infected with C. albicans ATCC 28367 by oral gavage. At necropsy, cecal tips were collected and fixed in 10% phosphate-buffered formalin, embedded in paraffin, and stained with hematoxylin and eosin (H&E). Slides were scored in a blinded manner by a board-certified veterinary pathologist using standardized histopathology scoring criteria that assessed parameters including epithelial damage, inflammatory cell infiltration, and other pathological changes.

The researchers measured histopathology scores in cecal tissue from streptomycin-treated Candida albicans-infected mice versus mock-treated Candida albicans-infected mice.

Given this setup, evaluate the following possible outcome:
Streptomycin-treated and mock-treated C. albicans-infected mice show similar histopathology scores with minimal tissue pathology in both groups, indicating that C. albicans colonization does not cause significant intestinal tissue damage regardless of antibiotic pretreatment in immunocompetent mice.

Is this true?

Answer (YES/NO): YES